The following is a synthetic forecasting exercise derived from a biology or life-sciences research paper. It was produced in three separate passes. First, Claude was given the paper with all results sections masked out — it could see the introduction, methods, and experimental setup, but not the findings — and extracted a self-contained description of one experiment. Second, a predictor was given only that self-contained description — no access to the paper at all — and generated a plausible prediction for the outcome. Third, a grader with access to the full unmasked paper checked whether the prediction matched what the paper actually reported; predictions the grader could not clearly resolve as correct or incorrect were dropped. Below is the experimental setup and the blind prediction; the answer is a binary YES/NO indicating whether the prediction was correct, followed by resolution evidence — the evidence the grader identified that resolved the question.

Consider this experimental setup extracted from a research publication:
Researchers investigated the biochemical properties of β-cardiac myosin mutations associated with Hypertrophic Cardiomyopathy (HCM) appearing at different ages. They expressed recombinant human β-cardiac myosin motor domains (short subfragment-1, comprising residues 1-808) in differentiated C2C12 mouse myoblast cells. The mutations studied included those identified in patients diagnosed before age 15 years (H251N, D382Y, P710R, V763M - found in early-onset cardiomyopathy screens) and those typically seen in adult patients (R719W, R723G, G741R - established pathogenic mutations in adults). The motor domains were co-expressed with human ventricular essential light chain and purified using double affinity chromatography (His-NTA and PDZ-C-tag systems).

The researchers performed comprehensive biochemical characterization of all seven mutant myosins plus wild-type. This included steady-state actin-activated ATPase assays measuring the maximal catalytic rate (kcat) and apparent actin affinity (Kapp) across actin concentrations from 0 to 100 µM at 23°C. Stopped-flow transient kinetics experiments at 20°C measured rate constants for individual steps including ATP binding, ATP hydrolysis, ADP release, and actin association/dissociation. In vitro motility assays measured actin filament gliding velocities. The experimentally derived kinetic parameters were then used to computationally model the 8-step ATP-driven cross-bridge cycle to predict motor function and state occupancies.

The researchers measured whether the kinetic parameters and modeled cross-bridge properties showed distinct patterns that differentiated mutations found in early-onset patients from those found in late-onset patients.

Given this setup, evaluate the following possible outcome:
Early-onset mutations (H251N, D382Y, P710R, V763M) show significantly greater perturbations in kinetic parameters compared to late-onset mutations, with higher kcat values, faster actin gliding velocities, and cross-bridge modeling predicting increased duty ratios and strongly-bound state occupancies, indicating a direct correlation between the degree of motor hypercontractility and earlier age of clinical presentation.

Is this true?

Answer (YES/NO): NO